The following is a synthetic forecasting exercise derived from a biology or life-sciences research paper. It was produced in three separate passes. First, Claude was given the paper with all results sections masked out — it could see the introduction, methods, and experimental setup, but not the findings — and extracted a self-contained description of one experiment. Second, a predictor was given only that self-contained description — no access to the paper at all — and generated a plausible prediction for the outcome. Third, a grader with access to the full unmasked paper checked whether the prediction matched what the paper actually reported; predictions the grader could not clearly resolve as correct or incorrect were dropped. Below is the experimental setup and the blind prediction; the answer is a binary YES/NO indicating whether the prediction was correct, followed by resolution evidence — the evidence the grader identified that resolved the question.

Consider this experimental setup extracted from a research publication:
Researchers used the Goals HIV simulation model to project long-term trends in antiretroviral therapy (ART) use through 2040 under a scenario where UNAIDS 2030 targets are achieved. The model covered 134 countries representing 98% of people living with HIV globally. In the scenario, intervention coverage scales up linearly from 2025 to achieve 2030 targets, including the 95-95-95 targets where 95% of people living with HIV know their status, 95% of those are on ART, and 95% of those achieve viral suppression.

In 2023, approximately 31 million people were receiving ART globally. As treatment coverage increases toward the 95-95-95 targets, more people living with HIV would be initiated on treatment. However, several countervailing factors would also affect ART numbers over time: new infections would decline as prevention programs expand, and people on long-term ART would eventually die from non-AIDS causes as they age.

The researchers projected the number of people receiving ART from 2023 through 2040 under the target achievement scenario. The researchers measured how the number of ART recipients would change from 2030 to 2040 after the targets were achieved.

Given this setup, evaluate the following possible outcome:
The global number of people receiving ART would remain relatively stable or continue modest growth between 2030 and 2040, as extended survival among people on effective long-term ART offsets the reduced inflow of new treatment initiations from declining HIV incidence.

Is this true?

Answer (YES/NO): NO